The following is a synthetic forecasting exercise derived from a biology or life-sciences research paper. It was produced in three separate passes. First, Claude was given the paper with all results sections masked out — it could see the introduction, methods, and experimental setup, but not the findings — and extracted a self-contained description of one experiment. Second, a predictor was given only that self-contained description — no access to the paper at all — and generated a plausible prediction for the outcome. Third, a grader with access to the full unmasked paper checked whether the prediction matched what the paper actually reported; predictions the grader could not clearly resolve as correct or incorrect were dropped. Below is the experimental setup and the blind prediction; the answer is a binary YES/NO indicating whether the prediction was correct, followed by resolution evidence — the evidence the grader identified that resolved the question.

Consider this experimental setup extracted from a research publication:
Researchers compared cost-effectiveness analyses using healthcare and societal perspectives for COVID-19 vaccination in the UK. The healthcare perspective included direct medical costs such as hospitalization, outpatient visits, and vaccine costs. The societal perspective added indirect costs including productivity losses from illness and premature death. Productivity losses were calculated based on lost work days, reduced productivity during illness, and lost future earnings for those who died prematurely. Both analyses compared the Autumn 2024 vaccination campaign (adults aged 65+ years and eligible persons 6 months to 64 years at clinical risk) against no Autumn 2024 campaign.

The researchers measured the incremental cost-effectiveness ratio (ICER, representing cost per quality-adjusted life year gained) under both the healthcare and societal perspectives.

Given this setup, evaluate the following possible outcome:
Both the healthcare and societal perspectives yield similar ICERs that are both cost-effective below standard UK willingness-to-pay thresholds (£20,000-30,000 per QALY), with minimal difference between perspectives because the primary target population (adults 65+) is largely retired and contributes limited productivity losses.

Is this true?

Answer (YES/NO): NO